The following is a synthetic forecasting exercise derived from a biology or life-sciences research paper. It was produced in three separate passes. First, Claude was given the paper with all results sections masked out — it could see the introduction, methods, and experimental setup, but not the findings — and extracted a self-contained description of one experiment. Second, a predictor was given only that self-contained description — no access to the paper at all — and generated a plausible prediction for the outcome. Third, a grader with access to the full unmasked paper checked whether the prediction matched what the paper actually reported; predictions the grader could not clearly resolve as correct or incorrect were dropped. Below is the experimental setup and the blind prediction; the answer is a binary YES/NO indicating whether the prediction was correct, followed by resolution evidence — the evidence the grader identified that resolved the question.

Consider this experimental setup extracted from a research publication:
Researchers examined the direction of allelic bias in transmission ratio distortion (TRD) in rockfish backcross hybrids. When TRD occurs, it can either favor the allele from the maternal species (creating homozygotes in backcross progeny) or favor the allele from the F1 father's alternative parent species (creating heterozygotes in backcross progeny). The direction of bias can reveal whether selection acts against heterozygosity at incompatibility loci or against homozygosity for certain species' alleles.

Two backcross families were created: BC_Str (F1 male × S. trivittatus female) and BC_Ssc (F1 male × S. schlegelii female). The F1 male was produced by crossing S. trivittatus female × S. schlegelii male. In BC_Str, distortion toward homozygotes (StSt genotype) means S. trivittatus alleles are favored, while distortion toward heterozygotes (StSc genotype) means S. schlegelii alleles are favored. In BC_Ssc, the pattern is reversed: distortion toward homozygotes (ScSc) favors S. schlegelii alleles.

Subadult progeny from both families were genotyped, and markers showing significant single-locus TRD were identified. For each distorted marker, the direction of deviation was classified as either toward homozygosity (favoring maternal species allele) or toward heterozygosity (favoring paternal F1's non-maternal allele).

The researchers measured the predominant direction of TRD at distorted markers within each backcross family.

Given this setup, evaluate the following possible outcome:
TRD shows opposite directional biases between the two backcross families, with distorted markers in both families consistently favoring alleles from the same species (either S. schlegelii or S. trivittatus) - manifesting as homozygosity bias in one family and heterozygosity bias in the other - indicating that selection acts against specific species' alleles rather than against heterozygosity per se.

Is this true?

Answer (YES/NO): YES